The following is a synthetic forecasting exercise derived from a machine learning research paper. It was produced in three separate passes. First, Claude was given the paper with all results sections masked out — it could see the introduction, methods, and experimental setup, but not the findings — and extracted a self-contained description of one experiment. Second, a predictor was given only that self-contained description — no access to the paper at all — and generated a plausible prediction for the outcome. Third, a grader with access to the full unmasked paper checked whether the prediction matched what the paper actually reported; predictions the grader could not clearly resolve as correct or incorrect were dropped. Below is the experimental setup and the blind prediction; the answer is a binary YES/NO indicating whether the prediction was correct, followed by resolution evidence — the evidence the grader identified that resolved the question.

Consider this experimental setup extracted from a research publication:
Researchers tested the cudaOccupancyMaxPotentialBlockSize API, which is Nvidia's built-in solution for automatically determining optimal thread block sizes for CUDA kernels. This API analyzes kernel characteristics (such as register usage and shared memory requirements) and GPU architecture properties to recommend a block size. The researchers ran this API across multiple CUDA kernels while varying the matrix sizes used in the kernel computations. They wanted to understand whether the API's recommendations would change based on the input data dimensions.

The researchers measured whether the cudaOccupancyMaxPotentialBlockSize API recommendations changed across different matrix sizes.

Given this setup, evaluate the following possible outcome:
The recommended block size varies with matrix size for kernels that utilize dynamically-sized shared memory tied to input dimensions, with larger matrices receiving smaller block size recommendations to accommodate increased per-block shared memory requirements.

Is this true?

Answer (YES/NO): NO